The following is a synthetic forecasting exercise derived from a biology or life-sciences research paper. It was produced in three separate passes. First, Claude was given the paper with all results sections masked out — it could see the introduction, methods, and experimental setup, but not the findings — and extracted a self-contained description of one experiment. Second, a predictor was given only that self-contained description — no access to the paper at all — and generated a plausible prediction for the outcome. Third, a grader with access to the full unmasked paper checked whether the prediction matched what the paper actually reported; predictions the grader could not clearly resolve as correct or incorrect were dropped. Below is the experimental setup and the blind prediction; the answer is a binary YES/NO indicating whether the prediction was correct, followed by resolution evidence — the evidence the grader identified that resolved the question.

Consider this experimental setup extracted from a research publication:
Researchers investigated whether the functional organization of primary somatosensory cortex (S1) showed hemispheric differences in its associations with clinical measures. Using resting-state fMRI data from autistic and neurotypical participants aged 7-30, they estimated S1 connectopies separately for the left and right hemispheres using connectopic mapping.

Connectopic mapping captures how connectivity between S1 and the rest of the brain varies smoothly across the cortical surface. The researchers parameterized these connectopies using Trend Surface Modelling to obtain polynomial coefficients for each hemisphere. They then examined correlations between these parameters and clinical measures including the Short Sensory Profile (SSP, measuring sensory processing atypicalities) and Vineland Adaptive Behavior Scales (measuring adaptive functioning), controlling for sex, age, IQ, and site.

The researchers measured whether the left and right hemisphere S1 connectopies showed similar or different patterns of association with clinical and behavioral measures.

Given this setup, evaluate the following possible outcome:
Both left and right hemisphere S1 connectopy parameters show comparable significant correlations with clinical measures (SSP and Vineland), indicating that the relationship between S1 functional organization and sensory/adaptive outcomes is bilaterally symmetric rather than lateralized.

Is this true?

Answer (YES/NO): NO